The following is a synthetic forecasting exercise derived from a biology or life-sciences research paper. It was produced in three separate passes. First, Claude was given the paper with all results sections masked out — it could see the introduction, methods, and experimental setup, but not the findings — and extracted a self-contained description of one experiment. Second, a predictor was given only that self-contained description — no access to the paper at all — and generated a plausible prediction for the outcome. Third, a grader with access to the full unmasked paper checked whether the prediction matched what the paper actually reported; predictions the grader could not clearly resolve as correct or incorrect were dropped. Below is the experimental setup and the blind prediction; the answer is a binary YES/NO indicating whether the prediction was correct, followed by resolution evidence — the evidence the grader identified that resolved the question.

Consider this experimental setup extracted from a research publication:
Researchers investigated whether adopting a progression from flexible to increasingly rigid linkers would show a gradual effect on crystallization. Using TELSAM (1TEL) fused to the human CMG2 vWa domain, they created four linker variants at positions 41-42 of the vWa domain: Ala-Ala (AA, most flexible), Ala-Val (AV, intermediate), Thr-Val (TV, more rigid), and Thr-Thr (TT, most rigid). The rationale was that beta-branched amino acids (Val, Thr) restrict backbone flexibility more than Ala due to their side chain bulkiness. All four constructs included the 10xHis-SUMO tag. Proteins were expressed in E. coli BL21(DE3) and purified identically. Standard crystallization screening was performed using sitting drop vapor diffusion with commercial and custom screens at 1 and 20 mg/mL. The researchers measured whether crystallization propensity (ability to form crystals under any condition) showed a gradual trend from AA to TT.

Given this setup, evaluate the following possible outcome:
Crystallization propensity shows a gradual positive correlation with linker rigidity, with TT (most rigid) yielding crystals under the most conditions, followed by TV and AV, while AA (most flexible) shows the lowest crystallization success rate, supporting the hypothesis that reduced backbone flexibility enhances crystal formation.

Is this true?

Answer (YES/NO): NO